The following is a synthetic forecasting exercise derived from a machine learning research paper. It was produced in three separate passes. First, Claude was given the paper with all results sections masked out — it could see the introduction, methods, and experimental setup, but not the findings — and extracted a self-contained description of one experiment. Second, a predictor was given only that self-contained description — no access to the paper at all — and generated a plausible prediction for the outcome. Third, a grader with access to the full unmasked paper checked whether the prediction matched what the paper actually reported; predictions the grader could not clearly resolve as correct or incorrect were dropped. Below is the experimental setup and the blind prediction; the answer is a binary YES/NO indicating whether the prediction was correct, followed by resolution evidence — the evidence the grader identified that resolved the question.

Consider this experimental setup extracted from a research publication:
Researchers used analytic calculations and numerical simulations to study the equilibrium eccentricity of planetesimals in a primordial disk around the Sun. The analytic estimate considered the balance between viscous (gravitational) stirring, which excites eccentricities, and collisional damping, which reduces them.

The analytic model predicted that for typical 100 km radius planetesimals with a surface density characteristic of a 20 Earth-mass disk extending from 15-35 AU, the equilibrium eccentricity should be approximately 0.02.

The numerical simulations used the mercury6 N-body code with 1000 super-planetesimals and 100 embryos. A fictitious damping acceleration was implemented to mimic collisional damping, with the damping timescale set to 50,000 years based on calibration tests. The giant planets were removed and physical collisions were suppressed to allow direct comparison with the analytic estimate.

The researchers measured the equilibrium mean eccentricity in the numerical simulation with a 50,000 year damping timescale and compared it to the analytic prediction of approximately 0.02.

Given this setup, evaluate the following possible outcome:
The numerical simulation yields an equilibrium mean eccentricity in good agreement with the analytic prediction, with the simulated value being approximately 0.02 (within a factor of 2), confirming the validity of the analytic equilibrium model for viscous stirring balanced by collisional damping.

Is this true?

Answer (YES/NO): YES